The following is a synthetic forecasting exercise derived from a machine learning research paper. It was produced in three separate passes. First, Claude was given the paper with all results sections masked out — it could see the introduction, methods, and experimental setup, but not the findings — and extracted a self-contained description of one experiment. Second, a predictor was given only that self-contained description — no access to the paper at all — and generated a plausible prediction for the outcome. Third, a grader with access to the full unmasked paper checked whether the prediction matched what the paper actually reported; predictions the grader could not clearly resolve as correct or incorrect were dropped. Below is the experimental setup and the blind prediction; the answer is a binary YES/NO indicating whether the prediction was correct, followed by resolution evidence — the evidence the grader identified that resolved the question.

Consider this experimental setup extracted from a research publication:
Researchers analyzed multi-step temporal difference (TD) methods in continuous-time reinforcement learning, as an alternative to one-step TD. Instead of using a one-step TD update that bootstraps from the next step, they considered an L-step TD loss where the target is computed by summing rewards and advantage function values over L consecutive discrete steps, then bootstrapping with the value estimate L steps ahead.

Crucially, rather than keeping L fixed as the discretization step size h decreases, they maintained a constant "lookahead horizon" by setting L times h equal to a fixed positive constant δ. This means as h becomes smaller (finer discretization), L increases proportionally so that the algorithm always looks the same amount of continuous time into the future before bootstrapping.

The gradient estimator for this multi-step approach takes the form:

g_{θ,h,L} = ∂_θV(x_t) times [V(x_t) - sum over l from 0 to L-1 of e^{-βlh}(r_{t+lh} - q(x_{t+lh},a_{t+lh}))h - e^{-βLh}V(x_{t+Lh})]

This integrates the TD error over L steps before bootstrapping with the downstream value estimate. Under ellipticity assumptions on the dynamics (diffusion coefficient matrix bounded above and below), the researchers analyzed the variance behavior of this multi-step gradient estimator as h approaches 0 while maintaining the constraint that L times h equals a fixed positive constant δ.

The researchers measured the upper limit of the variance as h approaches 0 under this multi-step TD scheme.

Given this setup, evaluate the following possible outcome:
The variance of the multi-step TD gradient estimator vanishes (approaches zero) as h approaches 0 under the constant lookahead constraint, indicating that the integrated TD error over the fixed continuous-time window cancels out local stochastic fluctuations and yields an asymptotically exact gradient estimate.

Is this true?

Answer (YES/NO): NO